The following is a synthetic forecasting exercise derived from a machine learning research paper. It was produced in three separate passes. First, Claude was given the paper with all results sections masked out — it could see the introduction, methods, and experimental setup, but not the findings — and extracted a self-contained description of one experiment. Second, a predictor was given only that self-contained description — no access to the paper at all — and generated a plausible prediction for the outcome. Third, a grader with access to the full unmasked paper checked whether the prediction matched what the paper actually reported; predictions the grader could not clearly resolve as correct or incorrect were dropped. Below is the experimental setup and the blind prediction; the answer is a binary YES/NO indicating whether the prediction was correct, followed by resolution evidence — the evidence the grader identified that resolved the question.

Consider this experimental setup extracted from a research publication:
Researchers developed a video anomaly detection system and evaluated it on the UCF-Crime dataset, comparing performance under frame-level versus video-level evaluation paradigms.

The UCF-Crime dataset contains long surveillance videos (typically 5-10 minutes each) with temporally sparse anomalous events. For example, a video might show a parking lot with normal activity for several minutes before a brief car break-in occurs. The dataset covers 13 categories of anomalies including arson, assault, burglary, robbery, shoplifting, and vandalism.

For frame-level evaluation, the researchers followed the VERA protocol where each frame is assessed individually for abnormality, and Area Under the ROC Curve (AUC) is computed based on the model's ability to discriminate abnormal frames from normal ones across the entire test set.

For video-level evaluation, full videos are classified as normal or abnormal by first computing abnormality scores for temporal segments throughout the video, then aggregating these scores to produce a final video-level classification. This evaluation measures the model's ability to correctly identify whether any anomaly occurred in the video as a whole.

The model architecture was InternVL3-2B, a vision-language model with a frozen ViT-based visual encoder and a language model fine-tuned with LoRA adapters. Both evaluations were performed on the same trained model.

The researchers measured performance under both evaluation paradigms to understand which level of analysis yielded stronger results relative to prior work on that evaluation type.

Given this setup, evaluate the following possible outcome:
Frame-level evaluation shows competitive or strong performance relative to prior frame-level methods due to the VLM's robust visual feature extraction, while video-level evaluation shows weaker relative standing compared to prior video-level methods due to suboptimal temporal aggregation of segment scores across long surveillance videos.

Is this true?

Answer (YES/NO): NO